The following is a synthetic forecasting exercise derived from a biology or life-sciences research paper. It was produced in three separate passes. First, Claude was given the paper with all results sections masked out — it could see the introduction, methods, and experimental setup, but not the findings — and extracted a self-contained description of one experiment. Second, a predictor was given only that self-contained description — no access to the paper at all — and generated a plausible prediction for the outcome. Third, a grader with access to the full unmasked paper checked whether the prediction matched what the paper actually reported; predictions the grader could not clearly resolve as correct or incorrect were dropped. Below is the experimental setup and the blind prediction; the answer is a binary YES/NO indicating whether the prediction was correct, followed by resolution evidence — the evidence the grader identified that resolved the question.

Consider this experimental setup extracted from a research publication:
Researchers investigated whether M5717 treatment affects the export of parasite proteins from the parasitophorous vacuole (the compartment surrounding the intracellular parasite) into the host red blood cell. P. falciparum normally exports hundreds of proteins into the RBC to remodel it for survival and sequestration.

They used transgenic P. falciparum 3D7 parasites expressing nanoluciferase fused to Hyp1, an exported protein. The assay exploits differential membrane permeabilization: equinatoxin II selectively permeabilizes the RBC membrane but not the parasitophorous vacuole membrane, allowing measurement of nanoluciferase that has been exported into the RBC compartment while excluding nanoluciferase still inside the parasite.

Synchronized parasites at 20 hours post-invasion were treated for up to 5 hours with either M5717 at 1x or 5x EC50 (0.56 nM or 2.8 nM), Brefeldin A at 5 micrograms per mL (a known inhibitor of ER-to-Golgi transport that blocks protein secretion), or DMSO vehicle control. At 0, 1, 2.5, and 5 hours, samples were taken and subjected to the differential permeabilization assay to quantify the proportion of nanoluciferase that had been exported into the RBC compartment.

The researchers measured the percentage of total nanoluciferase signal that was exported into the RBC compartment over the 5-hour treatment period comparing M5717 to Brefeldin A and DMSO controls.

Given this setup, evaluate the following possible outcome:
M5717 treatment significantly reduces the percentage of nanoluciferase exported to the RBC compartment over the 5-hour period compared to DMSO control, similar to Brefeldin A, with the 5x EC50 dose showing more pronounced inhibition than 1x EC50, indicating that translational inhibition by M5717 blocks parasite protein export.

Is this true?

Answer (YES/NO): NO